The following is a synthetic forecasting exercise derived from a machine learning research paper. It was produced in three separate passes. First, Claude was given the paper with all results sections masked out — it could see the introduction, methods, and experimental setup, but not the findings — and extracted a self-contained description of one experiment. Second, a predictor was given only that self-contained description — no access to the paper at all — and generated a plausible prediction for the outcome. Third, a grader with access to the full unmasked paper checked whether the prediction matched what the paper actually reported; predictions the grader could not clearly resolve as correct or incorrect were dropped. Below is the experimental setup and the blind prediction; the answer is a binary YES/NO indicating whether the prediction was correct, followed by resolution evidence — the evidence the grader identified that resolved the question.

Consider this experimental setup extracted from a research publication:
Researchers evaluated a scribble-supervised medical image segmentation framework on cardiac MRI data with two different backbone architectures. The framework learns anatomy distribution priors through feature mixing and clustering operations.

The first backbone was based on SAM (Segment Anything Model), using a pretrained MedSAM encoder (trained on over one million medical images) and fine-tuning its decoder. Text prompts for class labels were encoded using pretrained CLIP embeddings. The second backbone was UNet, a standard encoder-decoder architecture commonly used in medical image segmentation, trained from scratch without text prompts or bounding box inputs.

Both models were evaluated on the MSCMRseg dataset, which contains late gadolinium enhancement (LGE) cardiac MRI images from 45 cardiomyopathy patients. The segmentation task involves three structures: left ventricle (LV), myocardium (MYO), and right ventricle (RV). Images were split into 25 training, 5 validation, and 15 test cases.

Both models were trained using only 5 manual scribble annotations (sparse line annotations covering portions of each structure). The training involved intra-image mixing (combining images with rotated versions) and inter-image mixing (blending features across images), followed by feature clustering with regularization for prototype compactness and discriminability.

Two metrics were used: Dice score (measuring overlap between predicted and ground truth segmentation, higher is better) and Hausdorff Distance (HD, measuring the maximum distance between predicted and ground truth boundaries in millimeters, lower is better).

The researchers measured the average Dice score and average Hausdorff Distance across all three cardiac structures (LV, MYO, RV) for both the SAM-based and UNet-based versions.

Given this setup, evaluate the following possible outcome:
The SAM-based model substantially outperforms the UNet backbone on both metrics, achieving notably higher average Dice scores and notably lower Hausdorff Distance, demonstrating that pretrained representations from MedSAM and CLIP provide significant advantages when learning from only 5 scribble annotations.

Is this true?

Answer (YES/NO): NO